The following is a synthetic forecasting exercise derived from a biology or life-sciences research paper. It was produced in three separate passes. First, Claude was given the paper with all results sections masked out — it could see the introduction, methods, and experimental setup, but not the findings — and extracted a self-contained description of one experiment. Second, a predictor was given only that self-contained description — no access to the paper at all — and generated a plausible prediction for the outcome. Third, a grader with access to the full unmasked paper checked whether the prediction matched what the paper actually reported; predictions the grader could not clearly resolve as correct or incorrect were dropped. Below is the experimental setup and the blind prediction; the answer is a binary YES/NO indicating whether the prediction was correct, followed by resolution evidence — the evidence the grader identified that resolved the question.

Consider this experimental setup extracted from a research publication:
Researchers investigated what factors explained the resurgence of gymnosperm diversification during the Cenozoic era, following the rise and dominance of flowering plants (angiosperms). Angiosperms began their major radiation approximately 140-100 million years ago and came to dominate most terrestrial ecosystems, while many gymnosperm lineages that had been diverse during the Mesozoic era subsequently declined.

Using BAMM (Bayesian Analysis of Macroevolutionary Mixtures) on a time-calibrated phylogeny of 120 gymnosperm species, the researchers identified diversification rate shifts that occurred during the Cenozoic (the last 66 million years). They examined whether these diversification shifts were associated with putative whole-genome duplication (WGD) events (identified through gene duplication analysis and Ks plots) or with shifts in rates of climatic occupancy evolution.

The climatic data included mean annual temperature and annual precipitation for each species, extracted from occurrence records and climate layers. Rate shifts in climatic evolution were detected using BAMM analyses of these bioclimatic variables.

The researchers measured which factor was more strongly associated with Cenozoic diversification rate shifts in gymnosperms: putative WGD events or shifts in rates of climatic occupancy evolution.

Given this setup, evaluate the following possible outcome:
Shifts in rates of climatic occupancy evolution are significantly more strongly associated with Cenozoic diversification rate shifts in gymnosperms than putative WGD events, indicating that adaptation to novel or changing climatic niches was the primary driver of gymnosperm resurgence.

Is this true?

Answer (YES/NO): YES